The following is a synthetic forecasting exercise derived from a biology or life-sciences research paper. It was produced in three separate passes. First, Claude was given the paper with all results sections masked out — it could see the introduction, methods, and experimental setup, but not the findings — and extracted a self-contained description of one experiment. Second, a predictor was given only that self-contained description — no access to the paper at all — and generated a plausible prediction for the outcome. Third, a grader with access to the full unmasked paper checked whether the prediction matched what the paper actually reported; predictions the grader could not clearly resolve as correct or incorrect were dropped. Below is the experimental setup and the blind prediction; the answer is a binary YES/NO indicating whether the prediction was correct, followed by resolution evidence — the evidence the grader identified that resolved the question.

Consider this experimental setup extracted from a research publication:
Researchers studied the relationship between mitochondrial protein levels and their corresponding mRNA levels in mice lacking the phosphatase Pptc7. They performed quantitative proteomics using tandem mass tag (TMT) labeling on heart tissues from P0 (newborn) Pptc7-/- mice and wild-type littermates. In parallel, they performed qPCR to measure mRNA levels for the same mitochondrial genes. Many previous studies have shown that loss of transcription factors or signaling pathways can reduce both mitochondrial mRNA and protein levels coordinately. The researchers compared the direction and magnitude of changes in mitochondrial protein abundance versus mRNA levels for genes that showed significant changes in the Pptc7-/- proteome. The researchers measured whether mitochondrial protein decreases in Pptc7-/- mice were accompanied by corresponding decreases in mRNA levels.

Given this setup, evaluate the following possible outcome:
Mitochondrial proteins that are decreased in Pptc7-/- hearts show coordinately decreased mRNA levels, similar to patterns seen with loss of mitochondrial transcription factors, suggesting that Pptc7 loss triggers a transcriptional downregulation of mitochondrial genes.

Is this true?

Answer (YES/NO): NO